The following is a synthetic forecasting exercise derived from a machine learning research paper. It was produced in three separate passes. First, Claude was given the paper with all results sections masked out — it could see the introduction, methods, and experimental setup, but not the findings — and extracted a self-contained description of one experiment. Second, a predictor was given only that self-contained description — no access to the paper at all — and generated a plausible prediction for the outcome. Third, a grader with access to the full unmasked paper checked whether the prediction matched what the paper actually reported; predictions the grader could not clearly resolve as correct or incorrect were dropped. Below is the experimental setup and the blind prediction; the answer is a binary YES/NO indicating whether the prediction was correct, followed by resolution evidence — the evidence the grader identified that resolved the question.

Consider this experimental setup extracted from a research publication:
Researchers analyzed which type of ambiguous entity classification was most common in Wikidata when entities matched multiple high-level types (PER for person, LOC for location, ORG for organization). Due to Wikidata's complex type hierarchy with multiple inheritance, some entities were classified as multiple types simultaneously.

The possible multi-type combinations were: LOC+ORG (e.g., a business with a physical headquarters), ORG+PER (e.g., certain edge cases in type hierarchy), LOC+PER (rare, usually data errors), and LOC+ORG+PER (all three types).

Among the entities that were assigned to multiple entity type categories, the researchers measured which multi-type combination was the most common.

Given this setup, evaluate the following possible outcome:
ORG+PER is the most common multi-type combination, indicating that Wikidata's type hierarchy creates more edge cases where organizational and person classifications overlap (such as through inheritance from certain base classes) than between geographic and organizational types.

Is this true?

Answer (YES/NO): NO